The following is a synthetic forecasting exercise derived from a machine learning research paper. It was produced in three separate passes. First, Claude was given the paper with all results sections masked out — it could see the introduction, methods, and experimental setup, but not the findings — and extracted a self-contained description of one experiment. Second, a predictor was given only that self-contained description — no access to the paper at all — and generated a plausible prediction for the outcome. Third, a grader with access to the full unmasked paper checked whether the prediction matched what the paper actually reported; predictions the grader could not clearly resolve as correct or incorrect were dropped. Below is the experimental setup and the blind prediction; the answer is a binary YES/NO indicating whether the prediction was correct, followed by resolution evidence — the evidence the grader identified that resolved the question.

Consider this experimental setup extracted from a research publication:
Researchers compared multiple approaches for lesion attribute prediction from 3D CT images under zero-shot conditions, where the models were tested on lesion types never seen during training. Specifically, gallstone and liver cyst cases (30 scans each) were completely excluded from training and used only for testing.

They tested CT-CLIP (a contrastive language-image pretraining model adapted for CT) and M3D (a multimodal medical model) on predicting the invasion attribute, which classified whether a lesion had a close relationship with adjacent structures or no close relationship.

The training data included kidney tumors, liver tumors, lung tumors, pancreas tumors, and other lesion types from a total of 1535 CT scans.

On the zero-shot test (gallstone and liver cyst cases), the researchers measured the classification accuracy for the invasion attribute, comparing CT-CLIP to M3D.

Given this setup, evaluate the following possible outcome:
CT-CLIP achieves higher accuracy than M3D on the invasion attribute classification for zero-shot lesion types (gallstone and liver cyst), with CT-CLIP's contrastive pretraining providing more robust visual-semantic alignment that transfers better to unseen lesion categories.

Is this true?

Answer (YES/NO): NO